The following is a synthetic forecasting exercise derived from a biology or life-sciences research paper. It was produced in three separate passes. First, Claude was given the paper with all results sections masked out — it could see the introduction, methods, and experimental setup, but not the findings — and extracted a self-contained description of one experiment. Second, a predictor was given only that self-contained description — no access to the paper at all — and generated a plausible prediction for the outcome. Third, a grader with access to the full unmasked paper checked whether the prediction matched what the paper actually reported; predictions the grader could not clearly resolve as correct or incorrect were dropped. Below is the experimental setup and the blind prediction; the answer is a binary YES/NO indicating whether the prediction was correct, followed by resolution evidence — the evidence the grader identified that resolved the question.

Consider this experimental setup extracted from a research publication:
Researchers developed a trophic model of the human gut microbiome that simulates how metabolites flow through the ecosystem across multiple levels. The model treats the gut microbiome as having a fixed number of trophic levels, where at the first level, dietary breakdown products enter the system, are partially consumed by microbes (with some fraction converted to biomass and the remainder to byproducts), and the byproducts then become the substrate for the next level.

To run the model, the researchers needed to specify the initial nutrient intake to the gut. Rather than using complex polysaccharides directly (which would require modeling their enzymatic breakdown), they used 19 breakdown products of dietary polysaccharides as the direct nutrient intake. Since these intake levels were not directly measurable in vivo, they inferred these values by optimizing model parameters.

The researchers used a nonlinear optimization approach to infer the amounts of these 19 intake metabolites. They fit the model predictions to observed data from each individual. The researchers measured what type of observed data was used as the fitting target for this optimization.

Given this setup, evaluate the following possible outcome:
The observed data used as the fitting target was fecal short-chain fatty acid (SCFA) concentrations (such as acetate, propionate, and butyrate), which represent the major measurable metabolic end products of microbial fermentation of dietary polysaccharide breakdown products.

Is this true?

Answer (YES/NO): NO